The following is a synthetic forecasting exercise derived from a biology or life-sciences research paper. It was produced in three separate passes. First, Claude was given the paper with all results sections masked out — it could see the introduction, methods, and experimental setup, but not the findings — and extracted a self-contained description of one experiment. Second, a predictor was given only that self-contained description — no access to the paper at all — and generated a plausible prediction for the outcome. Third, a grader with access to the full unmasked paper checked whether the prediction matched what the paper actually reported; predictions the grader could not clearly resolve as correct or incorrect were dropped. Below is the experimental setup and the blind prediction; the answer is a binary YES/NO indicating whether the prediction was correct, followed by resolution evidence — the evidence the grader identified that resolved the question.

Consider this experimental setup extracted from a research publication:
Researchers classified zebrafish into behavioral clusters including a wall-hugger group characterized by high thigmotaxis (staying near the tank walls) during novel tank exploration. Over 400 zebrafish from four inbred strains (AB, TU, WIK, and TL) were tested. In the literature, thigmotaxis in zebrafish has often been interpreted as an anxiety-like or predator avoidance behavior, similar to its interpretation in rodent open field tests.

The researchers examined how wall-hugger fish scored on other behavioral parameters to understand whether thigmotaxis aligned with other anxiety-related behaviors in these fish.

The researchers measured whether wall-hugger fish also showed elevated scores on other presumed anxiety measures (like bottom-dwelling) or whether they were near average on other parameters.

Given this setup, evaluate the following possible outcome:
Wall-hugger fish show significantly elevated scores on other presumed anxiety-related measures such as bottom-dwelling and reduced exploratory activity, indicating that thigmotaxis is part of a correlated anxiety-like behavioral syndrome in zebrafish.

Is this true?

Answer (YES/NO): NO